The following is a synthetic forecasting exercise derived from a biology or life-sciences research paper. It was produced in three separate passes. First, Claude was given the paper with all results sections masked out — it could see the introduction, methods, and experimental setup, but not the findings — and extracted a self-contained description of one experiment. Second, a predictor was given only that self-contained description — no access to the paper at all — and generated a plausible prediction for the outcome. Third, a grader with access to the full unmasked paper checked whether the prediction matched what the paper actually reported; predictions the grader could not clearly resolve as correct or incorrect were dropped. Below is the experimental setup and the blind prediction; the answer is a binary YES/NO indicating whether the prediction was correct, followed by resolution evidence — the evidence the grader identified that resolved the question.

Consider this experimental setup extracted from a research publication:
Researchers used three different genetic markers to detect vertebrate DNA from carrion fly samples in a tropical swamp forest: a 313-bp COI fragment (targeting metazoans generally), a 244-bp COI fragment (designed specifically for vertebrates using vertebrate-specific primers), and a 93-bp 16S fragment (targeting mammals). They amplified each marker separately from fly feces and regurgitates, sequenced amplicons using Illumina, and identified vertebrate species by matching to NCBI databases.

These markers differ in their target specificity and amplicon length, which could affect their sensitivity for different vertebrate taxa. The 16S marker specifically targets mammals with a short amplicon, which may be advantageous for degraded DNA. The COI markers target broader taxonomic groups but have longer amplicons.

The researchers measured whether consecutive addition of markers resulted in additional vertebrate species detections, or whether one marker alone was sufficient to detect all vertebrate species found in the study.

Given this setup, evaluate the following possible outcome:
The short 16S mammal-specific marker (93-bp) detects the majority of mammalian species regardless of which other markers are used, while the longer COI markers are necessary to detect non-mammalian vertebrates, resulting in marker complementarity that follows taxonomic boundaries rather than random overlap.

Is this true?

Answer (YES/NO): YES